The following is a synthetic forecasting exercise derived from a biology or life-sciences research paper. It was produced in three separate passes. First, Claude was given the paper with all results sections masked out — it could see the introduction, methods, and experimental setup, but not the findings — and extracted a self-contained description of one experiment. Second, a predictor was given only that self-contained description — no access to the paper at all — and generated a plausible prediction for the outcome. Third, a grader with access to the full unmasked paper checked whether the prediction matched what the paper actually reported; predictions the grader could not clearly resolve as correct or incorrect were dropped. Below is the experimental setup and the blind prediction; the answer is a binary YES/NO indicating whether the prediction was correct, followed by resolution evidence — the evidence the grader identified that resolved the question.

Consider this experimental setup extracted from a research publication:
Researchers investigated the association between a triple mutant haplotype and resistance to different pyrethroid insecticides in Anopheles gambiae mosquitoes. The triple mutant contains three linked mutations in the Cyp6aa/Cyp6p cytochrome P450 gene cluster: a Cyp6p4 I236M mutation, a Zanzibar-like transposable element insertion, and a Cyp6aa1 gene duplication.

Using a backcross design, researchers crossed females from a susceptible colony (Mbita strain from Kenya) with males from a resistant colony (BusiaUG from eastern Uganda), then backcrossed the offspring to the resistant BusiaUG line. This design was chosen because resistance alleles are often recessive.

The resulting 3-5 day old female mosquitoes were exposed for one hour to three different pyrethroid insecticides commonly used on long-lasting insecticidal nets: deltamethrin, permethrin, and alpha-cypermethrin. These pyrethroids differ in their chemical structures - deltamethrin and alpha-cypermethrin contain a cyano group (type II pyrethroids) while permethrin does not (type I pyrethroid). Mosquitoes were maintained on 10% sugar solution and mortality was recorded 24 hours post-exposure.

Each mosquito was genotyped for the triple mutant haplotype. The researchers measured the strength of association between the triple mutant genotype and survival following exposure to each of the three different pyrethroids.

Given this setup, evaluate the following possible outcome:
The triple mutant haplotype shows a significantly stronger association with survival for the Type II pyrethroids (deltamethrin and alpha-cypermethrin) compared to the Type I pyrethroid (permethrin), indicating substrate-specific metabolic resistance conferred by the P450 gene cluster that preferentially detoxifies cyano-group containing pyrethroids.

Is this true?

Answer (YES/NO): YES